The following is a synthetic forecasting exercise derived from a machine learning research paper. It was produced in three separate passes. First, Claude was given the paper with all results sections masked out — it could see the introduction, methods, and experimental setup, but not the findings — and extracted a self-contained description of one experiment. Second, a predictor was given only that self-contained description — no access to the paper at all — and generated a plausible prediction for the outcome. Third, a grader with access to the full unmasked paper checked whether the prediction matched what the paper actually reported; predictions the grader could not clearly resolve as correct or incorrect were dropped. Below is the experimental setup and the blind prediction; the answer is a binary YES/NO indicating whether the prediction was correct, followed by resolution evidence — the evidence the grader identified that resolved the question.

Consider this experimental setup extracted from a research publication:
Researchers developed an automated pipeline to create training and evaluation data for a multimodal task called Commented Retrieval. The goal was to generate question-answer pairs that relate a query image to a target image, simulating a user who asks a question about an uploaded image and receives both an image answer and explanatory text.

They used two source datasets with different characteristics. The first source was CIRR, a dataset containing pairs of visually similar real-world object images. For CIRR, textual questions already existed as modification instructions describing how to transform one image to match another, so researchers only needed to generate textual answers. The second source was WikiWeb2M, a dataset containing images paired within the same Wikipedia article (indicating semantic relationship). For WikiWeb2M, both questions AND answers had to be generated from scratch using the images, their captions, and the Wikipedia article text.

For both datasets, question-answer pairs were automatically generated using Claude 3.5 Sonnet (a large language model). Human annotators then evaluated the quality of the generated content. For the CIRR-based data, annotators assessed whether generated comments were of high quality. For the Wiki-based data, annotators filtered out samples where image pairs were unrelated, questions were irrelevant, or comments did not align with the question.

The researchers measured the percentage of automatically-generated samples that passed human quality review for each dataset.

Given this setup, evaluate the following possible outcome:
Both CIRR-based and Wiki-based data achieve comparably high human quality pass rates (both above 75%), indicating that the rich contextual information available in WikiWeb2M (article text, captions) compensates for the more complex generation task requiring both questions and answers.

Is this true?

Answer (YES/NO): NO